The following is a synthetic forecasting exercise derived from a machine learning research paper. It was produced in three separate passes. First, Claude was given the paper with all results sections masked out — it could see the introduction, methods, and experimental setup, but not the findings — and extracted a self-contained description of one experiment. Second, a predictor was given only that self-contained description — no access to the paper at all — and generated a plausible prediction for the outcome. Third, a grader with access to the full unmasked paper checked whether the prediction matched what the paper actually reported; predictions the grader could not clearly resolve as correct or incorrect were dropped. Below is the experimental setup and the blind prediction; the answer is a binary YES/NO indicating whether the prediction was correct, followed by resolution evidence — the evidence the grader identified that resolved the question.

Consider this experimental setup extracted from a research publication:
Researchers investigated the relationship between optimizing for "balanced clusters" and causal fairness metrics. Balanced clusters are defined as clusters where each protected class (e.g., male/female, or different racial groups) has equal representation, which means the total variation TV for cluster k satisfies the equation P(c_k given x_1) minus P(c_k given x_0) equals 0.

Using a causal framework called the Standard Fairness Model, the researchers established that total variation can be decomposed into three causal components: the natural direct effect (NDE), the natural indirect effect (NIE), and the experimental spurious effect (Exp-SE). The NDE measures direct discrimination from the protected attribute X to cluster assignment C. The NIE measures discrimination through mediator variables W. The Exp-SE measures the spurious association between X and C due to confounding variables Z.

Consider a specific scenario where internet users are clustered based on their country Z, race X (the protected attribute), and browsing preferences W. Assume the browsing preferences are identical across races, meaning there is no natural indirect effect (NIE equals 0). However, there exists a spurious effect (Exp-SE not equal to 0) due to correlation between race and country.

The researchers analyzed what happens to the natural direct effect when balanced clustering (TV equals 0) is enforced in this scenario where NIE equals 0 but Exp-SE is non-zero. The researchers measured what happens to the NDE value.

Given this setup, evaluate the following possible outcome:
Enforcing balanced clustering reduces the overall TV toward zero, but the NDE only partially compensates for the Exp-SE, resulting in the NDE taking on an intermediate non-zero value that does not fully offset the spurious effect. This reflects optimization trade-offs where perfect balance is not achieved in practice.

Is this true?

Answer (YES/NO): NO